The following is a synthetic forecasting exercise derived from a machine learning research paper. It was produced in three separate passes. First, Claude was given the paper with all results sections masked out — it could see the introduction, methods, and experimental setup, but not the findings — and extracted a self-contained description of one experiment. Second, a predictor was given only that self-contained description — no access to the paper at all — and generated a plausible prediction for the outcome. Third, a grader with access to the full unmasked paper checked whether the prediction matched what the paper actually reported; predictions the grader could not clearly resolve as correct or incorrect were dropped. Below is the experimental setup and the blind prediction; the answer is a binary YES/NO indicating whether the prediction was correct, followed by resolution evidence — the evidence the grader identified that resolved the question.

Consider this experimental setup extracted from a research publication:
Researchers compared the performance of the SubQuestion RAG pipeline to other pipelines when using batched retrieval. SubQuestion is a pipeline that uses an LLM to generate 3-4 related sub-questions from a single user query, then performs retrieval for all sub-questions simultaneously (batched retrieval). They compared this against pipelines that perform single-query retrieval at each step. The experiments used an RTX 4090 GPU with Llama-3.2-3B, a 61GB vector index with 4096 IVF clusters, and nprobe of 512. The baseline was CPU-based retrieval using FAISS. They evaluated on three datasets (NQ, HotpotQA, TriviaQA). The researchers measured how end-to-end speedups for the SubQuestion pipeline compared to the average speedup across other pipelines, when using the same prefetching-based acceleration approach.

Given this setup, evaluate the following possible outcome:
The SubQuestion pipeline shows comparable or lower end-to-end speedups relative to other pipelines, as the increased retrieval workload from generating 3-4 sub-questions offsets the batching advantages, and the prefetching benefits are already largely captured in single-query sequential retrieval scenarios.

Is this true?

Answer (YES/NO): NO